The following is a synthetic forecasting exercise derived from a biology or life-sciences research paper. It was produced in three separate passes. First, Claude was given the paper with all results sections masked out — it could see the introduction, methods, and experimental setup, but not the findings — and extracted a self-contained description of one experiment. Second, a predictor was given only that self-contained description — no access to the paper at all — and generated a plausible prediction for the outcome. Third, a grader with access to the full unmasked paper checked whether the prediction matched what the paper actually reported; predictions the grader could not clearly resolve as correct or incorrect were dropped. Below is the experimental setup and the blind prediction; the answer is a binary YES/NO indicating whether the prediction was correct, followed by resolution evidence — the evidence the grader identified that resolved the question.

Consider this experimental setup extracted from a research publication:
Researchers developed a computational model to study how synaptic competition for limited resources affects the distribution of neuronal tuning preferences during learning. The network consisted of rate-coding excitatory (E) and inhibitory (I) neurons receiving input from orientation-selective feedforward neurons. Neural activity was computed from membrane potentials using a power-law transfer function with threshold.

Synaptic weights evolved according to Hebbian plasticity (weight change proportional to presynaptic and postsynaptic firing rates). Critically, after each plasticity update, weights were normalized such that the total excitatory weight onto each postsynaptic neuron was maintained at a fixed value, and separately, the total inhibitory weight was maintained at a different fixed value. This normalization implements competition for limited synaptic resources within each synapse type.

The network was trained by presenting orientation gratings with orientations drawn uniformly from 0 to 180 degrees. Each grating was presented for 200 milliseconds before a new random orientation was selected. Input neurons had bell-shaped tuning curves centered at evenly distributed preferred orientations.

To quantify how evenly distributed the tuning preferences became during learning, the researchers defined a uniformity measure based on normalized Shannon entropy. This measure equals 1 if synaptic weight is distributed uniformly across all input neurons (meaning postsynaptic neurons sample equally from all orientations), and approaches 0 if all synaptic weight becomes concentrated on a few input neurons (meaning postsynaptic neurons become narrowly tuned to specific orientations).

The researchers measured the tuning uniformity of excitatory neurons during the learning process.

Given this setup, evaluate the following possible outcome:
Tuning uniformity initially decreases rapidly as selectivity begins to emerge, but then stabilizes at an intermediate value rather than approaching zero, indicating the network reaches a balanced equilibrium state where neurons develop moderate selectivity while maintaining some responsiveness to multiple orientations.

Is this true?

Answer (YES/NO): NO